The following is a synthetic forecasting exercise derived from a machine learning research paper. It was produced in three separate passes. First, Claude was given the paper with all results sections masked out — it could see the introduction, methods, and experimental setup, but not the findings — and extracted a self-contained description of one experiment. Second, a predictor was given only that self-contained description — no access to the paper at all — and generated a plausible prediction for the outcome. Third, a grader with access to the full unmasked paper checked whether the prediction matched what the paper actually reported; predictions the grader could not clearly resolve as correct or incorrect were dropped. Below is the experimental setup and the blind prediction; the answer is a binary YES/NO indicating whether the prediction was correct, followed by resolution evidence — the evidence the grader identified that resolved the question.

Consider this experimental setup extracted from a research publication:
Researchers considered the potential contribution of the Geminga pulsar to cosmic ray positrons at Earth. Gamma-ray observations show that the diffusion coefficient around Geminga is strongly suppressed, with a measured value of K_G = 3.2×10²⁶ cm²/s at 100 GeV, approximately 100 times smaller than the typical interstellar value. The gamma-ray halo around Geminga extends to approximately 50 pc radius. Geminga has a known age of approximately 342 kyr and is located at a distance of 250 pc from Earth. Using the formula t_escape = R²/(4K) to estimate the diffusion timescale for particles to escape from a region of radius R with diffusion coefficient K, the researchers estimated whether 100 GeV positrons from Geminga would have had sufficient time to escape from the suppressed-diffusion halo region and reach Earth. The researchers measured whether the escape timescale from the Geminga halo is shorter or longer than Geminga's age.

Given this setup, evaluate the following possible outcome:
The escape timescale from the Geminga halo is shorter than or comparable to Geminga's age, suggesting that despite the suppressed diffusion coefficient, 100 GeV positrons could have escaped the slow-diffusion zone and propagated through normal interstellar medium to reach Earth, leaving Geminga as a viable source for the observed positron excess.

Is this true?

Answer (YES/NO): NO